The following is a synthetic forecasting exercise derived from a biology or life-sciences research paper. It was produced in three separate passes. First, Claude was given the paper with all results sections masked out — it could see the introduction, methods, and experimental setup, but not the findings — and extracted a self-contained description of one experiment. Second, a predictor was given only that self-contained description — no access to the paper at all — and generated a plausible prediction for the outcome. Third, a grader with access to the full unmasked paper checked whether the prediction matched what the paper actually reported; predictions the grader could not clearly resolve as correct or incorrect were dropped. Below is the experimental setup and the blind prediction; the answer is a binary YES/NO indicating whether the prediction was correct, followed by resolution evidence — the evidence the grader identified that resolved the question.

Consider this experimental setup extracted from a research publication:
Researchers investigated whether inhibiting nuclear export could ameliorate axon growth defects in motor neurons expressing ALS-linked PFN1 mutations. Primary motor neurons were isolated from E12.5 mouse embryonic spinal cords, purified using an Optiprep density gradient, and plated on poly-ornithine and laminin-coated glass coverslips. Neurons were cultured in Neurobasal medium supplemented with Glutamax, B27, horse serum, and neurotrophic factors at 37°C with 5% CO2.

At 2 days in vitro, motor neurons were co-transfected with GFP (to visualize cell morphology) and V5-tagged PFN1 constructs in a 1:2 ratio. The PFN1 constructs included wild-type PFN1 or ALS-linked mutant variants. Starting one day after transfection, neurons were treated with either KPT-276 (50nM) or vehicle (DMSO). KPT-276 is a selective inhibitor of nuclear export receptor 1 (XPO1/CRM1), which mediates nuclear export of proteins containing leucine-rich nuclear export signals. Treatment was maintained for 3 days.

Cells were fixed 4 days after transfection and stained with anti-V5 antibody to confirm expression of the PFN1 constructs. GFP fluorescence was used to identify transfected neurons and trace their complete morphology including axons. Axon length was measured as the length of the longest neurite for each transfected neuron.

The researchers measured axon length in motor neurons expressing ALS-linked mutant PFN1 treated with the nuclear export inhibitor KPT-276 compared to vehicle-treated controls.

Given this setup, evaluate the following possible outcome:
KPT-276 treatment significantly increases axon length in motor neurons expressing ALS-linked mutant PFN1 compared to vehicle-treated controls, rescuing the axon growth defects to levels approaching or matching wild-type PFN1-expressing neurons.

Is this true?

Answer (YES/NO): YES